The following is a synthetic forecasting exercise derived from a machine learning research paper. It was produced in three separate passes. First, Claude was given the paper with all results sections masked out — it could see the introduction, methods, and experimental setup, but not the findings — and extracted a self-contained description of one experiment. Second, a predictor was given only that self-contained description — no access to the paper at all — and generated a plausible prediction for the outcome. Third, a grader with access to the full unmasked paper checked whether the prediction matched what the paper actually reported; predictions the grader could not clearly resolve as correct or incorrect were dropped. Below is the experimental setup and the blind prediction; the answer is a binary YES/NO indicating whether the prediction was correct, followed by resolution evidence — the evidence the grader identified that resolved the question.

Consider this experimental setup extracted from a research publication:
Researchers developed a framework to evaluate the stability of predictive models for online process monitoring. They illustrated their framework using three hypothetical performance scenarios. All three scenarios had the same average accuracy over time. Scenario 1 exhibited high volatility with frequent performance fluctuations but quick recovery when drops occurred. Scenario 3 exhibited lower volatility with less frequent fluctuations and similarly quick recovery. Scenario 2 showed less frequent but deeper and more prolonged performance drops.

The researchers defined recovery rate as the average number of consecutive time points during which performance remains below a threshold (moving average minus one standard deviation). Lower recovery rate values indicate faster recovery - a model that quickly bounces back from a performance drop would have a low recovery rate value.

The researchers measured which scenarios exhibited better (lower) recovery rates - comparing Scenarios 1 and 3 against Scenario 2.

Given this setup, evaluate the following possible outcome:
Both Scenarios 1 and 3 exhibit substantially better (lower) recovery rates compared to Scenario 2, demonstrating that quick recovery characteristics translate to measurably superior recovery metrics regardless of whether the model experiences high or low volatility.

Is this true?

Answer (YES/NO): YES